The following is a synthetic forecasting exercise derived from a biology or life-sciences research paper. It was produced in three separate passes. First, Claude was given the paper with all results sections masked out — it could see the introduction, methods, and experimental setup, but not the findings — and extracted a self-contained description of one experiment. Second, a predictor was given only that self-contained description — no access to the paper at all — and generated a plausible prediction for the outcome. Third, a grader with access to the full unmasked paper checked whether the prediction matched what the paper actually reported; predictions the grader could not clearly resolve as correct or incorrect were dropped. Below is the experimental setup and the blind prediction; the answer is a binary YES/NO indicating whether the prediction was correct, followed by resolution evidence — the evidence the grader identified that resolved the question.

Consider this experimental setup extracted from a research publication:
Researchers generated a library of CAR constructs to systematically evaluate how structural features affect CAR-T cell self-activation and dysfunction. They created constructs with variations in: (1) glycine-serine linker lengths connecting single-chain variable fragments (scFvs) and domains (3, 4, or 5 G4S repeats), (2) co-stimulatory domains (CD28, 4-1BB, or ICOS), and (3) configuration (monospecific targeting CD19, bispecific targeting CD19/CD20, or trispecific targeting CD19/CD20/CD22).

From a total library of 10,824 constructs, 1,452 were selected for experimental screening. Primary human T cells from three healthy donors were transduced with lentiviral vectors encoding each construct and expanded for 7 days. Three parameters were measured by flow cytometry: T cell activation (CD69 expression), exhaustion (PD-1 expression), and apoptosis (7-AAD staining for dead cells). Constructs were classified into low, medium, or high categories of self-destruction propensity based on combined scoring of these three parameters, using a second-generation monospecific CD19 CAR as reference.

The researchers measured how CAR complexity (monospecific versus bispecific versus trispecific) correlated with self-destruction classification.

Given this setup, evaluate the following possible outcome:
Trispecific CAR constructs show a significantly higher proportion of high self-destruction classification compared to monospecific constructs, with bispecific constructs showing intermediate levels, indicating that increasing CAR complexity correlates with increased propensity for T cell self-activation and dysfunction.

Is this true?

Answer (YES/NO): YES